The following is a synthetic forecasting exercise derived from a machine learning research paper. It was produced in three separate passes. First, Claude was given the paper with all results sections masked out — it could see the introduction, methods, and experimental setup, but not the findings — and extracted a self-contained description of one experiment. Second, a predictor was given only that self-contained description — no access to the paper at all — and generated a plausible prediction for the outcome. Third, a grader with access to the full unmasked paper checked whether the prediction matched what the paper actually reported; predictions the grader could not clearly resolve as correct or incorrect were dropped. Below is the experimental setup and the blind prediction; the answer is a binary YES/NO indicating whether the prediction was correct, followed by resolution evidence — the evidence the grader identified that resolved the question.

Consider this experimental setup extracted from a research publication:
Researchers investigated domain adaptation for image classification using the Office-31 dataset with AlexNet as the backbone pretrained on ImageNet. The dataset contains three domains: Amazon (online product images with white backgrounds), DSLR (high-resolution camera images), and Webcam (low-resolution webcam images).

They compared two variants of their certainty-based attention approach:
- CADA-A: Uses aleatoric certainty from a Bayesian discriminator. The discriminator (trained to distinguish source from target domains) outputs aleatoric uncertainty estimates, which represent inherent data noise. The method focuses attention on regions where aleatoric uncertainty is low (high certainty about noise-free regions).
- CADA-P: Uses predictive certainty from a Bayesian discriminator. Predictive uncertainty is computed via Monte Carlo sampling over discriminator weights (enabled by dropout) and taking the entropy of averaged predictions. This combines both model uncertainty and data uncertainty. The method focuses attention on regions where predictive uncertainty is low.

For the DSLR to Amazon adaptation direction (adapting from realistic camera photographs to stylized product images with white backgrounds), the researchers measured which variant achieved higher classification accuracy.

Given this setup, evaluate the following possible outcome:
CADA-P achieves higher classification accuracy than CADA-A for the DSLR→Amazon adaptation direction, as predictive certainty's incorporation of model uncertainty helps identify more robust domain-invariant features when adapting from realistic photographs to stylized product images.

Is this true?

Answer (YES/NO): NO